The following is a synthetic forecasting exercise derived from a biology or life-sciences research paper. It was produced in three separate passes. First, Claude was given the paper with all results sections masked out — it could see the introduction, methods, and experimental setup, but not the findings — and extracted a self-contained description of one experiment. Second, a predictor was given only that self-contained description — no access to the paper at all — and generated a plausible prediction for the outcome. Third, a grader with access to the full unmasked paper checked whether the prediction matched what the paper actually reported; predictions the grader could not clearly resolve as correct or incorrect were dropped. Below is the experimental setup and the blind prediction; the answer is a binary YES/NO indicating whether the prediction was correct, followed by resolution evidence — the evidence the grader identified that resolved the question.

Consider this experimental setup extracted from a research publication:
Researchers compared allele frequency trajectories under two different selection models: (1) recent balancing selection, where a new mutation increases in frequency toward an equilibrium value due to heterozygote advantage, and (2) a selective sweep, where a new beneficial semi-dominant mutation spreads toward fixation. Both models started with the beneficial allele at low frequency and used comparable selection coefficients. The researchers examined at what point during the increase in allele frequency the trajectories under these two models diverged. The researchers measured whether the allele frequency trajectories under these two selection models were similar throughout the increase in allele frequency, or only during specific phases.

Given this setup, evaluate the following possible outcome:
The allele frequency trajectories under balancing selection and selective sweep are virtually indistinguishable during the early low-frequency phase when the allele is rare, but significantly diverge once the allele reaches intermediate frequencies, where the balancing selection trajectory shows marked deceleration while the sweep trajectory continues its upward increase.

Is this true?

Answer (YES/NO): YES